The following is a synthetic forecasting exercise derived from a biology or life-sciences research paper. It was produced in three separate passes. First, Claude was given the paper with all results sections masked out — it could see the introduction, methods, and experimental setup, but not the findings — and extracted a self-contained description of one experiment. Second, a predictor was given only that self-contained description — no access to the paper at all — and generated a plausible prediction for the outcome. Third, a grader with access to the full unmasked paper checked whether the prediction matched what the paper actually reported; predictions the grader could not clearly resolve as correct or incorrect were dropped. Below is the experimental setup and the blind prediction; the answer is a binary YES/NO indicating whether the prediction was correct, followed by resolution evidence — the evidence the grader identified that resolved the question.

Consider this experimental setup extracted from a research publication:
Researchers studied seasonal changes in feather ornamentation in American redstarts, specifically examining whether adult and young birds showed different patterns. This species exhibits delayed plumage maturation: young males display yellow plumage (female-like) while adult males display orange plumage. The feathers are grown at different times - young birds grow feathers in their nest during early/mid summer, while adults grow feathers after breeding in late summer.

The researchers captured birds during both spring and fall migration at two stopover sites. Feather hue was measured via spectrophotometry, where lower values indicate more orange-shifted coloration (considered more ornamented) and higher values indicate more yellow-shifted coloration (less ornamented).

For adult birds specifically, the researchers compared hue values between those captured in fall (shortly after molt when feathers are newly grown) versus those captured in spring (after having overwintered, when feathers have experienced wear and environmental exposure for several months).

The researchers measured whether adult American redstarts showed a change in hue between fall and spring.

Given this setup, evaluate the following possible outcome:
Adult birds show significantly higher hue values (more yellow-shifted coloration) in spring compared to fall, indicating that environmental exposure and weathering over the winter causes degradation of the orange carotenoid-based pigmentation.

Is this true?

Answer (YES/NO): YES